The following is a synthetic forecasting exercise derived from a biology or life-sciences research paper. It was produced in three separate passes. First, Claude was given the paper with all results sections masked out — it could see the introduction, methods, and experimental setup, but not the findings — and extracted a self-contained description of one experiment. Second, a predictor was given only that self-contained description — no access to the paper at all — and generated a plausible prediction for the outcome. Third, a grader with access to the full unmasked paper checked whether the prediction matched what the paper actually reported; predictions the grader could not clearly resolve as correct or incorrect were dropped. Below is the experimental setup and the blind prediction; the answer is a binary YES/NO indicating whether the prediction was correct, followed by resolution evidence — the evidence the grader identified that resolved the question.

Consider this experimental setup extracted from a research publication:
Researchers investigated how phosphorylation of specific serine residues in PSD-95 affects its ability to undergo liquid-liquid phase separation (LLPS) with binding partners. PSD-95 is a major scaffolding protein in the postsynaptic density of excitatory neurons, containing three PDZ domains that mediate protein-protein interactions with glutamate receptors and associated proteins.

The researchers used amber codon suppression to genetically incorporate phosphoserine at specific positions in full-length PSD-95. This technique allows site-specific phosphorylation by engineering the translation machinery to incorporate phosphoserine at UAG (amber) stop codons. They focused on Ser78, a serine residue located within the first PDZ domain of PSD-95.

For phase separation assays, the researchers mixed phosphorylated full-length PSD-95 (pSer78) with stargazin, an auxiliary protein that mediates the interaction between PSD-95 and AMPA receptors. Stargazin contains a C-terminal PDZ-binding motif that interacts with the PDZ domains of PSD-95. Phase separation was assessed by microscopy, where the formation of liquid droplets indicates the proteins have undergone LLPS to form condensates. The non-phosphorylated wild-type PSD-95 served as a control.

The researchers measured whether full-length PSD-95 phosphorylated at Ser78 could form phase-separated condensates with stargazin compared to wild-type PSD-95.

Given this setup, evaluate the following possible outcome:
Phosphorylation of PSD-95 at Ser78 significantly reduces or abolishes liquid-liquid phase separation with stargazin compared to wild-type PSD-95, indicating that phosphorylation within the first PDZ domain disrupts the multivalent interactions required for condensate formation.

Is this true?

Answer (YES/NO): NO